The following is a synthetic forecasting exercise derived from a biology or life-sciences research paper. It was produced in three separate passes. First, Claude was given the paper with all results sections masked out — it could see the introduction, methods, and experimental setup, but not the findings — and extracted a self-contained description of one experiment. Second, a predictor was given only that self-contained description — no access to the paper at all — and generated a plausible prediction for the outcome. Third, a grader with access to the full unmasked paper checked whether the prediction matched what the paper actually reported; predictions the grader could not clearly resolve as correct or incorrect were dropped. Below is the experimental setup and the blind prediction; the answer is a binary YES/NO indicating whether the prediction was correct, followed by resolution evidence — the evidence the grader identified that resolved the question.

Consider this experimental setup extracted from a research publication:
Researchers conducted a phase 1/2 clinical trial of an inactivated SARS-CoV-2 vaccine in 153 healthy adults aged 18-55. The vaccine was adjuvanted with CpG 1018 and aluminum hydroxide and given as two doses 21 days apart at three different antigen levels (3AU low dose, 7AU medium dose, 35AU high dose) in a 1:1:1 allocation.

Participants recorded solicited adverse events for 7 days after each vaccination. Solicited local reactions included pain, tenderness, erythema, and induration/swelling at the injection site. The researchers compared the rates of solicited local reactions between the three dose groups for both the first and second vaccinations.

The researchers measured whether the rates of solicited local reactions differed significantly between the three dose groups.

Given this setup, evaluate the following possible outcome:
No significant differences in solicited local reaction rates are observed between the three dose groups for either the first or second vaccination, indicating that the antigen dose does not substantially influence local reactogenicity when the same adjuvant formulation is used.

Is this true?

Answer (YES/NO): YES